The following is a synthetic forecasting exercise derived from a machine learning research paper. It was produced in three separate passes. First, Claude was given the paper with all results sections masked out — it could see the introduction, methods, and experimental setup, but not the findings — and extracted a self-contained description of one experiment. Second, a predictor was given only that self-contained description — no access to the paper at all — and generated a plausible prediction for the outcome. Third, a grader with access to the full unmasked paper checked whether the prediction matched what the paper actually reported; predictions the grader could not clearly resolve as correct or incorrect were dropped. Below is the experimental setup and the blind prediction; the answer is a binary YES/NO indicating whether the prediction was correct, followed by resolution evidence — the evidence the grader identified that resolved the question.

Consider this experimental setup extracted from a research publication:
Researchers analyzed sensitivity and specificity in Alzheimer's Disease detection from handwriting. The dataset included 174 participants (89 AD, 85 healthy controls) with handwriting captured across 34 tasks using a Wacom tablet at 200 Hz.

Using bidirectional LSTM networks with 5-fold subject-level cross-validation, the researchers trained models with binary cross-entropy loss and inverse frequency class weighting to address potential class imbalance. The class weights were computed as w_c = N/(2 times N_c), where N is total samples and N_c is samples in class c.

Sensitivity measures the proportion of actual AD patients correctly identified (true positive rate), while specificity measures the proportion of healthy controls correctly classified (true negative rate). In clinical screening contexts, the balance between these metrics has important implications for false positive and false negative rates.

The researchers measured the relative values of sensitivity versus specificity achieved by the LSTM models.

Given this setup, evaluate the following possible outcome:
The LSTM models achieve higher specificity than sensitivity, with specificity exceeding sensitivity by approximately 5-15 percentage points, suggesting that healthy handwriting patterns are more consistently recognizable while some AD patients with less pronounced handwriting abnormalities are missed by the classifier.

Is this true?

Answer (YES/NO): NO